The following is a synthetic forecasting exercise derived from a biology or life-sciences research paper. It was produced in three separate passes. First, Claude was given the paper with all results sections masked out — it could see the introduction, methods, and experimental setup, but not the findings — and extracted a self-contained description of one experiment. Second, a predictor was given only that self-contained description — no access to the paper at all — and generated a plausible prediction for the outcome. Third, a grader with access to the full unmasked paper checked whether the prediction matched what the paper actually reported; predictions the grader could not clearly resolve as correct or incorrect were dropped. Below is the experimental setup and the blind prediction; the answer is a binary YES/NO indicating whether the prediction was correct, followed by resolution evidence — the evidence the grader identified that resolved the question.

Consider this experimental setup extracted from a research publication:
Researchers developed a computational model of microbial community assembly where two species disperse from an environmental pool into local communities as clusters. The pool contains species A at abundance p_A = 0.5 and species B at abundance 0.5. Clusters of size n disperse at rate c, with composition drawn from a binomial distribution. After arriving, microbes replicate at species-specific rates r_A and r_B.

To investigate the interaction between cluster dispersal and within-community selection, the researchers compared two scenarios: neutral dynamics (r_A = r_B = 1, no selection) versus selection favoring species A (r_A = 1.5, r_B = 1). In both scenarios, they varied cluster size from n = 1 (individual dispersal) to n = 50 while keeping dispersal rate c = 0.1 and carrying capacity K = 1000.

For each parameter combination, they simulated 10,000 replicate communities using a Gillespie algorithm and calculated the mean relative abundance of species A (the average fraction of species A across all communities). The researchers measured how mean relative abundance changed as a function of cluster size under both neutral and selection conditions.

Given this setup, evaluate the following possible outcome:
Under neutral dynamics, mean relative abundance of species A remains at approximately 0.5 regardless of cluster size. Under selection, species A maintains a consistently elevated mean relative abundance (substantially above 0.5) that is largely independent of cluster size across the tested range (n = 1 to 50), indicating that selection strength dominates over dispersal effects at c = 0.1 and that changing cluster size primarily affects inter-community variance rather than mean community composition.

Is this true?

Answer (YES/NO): NO